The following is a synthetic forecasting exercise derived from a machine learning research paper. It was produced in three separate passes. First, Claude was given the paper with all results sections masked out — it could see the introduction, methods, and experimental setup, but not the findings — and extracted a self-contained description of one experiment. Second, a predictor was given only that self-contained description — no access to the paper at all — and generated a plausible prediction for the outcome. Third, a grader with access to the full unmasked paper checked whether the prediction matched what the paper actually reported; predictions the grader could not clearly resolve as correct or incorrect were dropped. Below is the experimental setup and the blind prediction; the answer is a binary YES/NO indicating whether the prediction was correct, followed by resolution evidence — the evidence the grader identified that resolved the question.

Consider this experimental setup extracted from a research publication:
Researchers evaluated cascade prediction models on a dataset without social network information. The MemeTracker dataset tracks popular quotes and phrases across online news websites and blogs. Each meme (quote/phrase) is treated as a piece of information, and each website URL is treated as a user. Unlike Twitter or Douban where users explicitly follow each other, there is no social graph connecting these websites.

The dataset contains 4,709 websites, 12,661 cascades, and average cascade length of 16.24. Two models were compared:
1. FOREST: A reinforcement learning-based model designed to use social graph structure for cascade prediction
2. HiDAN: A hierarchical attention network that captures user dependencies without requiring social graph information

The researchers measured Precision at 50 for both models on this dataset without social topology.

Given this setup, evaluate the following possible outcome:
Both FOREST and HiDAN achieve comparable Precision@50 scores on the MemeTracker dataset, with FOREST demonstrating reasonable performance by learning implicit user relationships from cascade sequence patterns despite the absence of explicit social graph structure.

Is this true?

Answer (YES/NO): NO